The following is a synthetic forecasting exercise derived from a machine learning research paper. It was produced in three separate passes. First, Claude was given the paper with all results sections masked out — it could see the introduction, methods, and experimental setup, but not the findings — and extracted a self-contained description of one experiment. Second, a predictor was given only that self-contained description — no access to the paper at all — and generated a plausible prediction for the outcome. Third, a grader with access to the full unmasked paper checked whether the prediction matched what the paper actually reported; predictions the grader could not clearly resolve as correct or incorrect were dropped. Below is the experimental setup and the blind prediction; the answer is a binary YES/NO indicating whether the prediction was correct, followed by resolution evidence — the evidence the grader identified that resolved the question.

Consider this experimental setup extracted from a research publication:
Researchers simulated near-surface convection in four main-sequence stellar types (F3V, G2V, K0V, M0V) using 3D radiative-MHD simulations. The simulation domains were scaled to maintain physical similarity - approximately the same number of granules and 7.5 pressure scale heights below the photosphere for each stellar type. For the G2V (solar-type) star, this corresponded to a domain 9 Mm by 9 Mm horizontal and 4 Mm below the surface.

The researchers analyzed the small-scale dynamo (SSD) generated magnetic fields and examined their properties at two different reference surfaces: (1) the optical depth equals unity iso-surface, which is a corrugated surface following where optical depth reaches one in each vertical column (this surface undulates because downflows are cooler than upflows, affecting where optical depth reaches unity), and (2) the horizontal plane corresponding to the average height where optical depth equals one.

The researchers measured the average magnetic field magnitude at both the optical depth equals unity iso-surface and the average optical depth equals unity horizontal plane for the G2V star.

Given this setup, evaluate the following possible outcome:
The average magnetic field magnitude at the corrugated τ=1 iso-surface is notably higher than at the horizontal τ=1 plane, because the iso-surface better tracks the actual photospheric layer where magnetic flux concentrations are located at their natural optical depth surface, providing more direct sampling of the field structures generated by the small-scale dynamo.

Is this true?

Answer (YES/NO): YES